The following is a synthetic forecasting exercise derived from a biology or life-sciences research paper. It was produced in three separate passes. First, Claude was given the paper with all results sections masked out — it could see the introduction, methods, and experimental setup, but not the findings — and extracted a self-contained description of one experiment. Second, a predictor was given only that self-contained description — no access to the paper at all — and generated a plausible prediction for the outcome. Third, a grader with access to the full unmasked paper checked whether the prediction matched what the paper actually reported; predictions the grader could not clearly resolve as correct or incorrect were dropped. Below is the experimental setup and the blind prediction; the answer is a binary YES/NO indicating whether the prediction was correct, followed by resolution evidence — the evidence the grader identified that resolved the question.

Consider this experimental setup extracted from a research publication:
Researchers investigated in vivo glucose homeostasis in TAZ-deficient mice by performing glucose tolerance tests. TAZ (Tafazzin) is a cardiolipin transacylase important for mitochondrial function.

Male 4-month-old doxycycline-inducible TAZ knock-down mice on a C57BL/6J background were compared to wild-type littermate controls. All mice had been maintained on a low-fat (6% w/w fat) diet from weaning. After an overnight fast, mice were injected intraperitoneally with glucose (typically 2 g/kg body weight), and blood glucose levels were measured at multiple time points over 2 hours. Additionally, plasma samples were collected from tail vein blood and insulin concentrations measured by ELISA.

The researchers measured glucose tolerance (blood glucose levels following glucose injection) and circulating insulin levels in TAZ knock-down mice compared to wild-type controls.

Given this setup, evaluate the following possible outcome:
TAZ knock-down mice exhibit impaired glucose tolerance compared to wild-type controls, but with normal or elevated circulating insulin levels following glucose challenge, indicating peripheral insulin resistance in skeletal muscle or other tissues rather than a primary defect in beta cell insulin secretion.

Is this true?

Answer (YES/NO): NO